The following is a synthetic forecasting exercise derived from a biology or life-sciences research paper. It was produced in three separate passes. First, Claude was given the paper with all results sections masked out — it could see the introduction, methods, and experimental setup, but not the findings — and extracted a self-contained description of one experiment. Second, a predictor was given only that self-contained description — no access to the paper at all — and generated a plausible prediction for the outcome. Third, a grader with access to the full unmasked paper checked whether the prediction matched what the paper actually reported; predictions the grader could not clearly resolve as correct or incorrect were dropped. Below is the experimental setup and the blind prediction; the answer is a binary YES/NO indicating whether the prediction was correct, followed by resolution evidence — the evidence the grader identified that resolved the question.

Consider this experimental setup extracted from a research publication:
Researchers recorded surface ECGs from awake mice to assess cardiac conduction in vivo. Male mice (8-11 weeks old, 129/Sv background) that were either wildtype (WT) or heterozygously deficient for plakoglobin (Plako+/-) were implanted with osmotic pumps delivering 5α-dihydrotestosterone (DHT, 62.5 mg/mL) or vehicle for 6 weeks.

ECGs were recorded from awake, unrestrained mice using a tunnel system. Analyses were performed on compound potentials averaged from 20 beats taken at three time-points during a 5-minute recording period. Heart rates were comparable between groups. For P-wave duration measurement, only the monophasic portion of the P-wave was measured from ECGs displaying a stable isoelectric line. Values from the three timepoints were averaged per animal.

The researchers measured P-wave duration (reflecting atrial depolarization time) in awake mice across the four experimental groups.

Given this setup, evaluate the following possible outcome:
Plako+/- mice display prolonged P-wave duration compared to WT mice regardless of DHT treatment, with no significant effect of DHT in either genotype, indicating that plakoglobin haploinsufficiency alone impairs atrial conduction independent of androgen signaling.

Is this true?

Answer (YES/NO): NO